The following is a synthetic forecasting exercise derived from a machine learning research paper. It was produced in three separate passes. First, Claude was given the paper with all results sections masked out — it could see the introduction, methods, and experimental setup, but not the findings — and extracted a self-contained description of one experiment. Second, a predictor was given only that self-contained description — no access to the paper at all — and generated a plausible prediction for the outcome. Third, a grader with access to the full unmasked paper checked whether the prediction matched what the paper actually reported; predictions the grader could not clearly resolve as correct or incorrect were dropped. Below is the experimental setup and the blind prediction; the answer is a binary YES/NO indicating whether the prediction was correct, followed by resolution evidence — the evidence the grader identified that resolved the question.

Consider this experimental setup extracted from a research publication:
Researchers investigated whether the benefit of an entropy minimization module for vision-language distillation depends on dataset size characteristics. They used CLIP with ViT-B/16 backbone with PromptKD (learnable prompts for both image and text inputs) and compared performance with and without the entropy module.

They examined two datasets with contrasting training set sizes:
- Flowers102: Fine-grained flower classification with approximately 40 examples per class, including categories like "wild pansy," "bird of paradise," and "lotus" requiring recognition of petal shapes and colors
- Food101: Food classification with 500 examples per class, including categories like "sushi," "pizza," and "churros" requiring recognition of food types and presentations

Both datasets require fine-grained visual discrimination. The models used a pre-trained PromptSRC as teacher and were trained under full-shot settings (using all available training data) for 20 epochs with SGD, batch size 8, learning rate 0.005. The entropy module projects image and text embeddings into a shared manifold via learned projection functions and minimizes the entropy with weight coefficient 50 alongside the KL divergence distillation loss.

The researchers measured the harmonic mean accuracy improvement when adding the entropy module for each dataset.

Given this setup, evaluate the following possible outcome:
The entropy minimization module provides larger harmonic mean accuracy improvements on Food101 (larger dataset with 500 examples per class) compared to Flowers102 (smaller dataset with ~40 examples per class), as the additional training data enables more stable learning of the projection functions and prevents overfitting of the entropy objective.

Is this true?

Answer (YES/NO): NO